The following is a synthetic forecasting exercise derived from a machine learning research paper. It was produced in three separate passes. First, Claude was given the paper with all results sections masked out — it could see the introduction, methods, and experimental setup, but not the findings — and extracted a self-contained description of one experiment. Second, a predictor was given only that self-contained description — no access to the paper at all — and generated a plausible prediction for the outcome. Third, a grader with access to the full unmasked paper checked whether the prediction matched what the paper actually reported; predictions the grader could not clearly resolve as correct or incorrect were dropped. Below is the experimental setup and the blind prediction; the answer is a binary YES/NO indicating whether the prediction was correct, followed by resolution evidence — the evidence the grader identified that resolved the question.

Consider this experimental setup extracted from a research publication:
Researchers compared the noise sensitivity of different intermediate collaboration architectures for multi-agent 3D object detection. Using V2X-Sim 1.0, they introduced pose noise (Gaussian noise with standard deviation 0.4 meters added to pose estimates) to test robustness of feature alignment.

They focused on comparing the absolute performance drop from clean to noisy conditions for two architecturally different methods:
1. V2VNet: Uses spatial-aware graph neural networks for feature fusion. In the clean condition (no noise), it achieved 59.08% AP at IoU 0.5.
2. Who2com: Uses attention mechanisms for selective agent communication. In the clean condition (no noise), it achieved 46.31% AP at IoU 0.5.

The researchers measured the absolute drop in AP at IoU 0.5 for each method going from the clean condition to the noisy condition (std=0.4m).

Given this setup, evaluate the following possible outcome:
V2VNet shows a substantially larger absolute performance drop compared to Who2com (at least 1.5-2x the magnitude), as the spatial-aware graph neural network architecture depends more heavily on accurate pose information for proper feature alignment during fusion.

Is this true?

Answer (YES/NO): YES